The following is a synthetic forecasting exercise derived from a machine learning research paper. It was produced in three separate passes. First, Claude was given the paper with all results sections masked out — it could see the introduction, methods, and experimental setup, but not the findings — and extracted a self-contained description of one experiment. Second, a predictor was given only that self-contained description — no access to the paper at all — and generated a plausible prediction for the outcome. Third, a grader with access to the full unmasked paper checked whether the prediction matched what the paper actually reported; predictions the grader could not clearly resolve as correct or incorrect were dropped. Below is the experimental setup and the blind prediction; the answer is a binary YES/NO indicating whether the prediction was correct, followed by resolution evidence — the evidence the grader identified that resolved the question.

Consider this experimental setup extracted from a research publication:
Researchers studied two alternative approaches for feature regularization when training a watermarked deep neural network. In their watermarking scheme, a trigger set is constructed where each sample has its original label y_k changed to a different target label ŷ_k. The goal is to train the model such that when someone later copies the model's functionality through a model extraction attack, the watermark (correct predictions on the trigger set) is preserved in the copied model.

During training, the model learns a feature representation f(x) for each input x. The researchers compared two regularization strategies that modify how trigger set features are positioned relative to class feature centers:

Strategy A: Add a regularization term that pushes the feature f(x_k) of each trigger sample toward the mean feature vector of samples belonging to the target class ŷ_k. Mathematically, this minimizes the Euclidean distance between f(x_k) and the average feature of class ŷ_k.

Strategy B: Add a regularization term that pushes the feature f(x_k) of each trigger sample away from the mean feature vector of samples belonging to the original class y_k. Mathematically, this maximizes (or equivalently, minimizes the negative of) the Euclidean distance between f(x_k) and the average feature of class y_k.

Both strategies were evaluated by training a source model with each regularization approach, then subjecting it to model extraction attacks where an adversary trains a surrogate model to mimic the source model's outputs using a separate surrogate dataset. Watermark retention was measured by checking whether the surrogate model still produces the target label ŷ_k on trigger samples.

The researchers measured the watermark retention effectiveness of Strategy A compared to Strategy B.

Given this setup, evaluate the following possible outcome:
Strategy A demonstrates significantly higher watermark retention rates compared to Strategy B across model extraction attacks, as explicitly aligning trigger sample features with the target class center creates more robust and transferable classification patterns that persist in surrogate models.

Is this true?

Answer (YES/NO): NO